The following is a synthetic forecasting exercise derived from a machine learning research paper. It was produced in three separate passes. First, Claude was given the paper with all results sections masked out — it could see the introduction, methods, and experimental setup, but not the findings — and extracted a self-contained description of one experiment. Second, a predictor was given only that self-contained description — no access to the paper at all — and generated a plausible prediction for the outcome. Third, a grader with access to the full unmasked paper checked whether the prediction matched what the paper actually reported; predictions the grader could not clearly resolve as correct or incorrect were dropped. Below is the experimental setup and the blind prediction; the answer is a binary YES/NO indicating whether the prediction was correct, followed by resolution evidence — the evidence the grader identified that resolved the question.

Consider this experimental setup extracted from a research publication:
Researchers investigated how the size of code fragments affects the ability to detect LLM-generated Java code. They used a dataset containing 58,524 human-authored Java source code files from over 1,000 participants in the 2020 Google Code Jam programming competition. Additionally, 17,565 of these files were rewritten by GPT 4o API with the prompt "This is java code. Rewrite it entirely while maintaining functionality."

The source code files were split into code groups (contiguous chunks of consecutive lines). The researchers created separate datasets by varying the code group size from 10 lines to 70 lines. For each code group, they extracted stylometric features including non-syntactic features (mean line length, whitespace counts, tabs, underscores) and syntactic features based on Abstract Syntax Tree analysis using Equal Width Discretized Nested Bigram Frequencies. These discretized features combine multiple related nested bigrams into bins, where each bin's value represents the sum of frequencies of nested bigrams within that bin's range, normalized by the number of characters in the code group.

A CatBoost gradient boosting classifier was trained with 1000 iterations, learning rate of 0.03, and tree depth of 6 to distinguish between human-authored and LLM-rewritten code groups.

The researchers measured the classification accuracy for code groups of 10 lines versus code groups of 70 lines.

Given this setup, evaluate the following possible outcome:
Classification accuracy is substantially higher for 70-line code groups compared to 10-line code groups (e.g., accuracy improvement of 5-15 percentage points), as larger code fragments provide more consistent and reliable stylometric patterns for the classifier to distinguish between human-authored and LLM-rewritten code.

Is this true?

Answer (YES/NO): NO